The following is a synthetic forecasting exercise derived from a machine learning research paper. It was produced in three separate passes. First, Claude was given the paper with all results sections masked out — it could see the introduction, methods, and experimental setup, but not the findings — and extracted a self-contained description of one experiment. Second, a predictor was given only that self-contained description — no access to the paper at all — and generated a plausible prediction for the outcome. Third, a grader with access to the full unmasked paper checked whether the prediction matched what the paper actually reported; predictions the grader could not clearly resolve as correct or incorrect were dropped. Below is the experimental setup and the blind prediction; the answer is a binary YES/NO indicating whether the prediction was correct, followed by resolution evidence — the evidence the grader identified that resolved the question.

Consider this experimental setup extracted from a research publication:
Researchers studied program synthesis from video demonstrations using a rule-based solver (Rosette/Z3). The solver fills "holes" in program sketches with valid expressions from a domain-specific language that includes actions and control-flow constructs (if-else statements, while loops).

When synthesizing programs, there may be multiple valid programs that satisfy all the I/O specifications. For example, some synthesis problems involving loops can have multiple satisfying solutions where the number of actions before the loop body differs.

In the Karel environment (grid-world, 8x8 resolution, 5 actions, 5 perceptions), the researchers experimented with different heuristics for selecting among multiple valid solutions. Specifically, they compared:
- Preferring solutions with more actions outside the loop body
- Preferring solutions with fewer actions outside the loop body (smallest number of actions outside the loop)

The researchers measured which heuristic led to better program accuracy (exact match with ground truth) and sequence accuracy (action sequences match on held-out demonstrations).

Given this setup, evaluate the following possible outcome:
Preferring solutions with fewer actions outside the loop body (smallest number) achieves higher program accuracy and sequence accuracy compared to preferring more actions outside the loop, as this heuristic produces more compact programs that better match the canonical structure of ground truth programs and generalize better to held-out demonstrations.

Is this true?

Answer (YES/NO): YES